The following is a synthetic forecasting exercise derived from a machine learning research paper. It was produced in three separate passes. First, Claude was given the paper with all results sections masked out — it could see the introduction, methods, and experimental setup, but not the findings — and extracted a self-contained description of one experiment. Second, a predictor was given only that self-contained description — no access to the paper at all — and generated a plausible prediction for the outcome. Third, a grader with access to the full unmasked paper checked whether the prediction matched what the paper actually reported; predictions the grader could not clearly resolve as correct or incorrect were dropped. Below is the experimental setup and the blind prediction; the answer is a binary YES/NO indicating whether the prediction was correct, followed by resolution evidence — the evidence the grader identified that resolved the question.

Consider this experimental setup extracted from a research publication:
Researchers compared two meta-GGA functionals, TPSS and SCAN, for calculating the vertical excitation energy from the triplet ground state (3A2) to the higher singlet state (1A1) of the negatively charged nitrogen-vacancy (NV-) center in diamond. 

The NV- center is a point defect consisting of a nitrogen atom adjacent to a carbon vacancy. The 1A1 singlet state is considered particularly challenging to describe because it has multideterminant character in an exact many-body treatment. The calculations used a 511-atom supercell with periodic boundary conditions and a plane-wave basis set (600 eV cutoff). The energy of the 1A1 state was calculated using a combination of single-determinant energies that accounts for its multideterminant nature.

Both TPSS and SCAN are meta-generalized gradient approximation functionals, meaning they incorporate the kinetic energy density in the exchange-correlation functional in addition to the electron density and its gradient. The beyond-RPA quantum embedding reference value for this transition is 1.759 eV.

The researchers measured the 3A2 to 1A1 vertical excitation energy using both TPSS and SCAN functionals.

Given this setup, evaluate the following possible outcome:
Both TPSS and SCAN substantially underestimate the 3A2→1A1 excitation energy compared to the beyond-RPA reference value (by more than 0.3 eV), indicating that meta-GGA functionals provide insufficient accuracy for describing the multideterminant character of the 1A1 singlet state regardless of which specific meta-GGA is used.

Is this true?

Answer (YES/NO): NO